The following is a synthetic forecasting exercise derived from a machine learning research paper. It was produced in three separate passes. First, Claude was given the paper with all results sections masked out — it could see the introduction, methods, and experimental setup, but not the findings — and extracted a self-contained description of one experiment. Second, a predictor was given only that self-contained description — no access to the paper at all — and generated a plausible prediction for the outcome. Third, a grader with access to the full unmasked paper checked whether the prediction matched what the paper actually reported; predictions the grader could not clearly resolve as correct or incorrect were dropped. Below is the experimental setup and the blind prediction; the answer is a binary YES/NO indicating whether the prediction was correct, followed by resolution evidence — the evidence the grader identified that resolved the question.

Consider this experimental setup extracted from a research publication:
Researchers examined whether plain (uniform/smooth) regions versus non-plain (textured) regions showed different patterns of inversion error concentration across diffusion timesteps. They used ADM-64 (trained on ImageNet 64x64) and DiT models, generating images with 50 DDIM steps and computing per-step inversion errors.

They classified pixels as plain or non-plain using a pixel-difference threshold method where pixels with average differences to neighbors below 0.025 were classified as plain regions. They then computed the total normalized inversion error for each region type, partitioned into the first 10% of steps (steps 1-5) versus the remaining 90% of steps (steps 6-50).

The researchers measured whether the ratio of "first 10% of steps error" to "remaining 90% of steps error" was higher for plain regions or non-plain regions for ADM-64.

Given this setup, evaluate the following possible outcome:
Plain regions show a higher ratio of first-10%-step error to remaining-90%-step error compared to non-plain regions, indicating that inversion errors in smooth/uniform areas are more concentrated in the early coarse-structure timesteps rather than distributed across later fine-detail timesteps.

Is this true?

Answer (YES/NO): YES